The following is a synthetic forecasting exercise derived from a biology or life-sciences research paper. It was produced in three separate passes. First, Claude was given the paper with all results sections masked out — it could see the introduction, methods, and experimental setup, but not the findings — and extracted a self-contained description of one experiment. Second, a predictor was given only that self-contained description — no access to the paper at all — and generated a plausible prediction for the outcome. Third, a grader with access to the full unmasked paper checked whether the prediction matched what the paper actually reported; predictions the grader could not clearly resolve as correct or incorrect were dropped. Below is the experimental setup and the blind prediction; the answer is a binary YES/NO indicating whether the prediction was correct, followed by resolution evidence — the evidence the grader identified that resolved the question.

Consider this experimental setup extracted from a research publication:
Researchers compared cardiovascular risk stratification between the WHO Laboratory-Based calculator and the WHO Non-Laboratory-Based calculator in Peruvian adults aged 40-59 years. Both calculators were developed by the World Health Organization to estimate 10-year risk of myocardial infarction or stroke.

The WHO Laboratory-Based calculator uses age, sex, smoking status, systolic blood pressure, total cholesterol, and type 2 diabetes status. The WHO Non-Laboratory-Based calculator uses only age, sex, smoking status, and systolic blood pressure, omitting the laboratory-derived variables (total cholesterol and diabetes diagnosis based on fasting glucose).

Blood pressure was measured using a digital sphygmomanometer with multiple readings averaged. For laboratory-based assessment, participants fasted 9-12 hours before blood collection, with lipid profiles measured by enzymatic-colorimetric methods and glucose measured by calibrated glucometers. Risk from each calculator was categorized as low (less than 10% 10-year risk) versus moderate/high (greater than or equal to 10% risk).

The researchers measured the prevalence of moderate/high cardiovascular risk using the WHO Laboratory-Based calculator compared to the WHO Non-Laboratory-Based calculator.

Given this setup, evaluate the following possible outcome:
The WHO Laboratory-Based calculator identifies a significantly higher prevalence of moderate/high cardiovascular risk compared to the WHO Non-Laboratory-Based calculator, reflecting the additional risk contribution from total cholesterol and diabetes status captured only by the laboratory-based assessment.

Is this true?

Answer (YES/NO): NO